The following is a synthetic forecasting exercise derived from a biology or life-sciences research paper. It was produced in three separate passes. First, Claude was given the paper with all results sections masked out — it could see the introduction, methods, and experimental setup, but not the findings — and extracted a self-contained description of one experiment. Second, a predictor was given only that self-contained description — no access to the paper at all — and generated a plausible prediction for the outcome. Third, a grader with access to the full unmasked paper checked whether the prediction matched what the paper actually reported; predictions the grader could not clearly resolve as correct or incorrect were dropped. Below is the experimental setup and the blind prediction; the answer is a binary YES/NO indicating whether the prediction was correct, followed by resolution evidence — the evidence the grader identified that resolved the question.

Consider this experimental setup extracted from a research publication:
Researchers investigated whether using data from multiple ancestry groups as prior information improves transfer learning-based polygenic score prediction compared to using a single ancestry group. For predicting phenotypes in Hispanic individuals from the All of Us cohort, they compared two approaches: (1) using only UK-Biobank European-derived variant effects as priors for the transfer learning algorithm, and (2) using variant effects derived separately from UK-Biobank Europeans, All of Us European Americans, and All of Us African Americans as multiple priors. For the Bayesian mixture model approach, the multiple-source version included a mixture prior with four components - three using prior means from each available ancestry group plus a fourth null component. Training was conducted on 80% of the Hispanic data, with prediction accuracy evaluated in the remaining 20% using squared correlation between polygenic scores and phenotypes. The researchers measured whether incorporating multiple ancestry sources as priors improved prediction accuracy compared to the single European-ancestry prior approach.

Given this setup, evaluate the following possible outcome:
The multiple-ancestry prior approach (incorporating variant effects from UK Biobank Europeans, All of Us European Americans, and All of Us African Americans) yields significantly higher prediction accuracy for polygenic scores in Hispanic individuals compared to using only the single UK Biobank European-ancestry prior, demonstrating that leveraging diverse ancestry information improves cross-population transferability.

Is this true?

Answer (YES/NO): YES